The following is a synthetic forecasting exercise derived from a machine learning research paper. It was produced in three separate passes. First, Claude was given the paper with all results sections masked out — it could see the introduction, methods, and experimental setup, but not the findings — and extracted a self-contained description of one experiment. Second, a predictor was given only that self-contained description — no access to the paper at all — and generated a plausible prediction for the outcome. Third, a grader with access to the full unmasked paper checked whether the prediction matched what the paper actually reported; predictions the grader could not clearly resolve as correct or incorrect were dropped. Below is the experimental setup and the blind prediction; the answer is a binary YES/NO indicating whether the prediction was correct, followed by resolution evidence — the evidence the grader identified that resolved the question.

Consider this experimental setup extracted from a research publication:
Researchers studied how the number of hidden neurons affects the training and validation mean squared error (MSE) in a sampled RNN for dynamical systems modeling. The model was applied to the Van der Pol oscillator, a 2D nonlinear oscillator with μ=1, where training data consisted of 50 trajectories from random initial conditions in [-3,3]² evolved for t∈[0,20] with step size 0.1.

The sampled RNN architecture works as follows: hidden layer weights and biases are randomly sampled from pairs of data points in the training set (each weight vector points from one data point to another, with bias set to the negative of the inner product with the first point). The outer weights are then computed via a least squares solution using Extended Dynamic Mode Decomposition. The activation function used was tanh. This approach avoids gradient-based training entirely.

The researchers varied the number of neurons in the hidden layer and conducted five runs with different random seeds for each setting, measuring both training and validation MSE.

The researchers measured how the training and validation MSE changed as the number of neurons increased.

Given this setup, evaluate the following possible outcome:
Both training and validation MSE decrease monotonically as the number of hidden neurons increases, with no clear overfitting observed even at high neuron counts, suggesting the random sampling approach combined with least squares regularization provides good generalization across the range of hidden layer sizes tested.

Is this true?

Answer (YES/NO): NO